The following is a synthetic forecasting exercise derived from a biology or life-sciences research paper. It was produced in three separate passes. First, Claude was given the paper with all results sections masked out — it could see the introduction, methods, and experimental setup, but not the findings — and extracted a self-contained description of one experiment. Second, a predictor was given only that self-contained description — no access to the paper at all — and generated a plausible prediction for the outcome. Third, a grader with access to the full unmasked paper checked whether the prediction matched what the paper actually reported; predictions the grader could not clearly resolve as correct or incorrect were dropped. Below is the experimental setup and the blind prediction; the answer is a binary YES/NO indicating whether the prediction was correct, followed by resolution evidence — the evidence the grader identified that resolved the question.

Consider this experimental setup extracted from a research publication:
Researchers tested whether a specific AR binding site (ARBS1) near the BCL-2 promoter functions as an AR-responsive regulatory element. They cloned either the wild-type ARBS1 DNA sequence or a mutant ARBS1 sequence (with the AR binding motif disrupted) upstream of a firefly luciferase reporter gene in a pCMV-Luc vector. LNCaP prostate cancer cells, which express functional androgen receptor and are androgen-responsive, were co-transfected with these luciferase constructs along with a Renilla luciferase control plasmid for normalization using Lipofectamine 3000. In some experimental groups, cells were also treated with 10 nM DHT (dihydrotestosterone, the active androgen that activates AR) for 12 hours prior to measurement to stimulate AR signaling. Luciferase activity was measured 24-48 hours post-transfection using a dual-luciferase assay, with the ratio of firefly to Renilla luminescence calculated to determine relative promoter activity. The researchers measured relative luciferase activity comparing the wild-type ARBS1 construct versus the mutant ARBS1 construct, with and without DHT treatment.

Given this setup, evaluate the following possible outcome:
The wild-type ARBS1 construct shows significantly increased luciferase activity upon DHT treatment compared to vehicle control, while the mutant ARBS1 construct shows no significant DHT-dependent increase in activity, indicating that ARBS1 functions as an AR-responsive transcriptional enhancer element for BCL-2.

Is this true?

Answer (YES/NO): YES